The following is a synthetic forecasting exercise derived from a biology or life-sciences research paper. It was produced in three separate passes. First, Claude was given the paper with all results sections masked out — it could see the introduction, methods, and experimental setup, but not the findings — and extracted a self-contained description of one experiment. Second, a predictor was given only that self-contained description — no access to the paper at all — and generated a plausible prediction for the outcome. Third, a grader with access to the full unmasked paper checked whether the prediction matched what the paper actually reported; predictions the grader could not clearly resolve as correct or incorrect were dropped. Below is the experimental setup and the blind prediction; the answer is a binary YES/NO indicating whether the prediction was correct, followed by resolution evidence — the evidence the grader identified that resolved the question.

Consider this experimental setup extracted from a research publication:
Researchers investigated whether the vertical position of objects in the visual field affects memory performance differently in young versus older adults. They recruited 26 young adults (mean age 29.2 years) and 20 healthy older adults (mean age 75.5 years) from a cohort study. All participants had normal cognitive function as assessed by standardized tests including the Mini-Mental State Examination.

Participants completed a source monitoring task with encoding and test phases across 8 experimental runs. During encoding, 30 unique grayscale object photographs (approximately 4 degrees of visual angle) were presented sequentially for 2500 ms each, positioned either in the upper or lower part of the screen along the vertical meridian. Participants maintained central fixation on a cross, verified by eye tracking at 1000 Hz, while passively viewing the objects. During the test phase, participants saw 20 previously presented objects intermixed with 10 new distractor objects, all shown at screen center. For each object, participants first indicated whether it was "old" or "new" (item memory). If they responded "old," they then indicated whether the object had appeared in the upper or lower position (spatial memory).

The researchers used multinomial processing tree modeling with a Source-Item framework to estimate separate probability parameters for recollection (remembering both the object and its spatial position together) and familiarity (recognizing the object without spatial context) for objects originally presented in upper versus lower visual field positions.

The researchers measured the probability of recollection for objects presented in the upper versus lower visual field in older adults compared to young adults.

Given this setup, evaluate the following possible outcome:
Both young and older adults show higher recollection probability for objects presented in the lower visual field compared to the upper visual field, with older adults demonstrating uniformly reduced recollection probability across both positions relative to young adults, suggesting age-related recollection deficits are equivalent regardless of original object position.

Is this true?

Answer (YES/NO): NO